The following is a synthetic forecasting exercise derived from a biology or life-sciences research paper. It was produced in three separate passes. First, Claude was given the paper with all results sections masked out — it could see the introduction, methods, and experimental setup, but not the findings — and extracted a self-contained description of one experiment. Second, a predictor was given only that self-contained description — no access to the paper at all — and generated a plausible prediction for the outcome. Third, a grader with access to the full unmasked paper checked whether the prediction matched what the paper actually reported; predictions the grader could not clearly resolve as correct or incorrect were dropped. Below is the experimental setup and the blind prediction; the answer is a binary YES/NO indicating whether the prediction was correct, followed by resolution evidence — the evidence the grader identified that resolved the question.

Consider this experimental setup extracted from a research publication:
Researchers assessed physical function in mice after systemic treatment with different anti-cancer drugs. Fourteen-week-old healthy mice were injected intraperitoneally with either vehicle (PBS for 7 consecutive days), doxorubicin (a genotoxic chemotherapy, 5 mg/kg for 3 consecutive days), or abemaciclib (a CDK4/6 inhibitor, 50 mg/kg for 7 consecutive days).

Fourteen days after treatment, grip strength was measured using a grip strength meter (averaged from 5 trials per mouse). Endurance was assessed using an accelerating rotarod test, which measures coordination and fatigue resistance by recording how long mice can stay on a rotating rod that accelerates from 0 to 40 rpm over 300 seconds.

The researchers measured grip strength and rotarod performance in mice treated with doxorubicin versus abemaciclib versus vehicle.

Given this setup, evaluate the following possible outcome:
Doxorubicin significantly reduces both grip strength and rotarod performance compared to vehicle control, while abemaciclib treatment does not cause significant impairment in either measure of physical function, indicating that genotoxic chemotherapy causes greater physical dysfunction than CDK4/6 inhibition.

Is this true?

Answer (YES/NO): YES